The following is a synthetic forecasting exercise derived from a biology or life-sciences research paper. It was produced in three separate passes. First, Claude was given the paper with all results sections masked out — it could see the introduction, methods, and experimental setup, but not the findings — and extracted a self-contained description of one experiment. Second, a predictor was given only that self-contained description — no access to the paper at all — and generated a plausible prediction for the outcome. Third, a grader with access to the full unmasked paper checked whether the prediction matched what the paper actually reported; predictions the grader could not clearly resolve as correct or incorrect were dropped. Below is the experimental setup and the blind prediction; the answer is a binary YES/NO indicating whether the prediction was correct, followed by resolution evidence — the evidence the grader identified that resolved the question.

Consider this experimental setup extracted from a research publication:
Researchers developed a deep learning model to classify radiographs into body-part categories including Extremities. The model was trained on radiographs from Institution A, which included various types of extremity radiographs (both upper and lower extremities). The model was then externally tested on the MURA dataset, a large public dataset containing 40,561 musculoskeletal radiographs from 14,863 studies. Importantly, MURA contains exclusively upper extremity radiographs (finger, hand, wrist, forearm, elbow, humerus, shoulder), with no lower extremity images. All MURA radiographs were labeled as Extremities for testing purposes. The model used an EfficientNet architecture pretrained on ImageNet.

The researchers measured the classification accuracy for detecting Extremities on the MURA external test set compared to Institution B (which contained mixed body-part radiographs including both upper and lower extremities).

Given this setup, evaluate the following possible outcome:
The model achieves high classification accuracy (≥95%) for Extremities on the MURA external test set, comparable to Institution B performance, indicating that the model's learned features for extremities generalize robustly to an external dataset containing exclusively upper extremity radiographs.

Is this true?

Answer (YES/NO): YES